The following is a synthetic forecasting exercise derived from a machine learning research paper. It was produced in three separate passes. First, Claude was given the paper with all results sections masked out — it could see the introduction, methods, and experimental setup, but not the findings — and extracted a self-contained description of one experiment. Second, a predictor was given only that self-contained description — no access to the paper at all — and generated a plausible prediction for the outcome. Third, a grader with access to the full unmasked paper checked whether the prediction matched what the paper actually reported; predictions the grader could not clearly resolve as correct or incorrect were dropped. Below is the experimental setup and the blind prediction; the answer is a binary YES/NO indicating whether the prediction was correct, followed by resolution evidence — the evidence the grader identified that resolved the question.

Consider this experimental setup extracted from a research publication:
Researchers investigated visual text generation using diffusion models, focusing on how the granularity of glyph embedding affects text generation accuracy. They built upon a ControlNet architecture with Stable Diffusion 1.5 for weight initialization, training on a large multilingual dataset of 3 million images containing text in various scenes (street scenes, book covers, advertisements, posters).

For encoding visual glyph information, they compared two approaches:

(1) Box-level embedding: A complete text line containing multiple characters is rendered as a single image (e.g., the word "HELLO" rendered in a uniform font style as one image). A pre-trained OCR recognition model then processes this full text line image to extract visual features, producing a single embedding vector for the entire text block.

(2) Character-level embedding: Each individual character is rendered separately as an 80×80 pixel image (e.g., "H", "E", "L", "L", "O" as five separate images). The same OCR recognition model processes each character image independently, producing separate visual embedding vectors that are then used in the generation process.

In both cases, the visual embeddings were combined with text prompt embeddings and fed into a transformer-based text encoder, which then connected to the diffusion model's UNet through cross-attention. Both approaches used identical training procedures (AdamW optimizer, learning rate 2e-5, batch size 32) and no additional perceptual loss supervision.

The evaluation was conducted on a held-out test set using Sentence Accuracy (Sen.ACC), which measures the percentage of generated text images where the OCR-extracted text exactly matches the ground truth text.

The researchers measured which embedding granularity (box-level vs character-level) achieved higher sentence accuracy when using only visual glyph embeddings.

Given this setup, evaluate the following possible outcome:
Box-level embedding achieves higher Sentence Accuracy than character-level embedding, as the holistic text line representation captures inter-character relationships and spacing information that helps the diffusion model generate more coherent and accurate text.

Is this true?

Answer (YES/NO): NO